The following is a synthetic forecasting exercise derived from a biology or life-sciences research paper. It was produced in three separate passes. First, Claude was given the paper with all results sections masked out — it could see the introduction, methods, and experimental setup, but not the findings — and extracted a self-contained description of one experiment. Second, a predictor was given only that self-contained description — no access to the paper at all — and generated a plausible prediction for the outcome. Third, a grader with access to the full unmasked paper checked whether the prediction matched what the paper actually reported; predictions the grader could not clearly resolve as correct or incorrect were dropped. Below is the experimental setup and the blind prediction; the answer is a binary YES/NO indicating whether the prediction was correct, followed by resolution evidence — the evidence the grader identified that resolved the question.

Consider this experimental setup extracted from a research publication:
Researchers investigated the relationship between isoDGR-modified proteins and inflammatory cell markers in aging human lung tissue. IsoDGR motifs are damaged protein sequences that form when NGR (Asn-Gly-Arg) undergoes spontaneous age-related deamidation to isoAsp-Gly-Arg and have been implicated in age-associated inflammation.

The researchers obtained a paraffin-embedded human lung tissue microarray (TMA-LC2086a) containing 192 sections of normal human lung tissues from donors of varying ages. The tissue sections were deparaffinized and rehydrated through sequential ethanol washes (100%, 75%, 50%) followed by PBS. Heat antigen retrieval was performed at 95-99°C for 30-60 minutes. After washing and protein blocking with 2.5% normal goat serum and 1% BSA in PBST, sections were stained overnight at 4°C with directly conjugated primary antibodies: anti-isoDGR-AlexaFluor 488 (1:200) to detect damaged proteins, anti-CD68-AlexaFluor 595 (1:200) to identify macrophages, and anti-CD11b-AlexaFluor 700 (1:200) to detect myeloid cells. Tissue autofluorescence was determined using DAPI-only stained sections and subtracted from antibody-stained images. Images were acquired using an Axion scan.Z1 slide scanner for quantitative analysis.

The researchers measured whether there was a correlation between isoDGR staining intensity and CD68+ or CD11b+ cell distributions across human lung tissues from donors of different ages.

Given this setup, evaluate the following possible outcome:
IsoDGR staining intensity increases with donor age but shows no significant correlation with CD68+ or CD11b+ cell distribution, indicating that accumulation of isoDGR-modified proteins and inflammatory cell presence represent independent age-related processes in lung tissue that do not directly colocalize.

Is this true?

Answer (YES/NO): NO